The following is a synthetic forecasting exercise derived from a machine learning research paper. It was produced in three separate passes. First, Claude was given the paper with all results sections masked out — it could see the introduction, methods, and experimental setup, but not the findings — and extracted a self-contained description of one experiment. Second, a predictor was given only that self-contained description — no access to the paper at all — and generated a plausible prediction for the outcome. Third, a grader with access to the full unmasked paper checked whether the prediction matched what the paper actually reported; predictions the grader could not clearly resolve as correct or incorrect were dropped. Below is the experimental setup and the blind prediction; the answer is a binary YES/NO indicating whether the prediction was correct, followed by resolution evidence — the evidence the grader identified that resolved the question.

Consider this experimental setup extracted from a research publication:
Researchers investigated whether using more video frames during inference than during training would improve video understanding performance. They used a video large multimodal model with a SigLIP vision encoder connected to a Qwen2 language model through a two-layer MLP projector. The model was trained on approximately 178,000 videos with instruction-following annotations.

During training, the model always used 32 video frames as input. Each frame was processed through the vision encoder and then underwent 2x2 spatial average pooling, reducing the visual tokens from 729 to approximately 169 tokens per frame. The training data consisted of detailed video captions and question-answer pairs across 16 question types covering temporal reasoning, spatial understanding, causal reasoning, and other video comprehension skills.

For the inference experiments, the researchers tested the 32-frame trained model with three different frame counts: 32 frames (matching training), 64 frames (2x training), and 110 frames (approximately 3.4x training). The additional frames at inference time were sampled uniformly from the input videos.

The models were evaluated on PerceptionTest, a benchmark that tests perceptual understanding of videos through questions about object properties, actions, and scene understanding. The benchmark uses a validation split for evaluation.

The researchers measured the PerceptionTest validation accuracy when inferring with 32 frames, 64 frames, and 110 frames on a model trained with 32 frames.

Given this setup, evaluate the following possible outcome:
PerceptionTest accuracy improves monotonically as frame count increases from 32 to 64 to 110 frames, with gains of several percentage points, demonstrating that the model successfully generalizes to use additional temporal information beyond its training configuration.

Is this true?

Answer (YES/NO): NO